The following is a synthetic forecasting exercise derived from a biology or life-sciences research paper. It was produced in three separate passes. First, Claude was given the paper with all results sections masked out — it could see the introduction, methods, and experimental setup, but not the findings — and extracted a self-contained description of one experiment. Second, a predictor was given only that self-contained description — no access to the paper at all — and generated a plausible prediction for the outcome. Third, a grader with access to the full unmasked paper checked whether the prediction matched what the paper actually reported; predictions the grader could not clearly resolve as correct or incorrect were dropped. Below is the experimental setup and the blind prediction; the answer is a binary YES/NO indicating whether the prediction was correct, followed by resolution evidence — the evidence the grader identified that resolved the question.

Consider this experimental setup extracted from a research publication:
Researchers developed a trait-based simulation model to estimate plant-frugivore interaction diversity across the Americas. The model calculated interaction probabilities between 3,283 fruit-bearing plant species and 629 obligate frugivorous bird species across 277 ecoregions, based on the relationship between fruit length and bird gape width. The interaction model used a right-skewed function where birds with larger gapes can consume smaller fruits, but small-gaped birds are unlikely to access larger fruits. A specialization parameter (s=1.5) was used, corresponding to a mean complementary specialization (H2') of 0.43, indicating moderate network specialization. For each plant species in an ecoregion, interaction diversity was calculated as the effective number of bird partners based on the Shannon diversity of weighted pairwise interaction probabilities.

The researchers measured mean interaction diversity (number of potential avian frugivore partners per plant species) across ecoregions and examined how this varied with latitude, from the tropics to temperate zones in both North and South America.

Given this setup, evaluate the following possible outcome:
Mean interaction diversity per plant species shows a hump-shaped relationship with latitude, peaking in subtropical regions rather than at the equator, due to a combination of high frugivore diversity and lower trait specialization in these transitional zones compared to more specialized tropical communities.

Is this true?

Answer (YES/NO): NO